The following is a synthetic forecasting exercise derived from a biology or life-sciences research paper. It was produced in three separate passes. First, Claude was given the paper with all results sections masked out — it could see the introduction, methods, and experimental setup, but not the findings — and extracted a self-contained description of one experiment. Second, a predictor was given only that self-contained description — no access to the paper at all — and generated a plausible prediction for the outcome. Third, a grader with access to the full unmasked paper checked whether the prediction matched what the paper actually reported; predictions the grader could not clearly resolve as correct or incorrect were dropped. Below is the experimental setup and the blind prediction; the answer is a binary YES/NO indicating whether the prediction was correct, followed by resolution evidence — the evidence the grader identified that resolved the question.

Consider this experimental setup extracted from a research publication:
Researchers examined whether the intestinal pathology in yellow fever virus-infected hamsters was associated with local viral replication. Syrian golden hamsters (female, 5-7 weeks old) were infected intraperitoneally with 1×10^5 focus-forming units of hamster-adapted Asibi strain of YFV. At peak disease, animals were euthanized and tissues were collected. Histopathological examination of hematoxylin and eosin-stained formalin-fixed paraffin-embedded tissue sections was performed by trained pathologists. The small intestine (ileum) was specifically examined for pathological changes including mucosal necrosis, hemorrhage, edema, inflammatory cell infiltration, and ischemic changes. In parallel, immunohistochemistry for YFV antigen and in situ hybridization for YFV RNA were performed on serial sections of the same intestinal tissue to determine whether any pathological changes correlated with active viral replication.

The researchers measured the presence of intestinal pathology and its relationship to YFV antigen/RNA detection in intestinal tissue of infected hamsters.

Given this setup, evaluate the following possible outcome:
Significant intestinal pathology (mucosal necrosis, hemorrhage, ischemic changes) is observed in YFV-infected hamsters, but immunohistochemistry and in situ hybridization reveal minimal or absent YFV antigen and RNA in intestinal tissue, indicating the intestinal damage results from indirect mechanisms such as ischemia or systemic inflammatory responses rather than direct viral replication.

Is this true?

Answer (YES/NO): YES